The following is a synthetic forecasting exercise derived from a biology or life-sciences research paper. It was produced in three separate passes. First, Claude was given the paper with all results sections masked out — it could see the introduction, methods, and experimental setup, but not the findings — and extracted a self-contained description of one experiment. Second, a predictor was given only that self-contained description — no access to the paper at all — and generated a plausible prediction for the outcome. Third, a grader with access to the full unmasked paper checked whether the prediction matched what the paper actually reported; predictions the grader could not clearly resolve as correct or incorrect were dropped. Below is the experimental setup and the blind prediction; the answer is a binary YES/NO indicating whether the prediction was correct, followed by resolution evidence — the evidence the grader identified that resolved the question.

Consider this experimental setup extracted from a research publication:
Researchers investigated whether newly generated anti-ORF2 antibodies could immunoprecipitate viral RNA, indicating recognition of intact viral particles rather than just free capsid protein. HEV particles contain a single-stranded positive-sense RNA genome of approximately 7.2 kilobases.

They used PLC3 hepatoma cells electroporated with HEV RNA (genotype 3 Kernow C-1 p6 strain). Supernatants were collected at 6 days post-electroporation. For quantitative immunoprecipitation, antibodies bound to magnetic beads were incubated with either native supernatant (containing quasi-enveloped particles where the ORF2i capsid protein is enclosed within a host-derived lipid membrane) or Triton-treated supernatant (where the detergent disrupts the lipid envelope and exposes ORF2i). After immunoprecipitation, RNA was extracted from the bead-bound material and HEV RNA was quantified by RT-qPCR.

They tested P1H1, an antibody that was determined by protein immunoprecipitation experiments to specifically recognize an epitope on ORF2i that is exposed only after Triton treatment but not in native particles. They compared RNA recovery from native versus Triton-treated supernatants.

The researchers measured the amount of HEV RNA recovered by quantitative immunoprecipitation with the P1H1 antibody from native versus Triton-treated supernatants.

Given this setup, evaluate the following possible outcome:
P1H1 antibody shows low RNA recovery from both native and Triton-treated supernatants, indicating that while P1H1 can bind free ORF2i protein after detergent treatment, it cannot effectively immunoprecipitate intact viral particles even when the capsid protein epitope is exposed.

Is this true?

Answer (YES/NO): NO